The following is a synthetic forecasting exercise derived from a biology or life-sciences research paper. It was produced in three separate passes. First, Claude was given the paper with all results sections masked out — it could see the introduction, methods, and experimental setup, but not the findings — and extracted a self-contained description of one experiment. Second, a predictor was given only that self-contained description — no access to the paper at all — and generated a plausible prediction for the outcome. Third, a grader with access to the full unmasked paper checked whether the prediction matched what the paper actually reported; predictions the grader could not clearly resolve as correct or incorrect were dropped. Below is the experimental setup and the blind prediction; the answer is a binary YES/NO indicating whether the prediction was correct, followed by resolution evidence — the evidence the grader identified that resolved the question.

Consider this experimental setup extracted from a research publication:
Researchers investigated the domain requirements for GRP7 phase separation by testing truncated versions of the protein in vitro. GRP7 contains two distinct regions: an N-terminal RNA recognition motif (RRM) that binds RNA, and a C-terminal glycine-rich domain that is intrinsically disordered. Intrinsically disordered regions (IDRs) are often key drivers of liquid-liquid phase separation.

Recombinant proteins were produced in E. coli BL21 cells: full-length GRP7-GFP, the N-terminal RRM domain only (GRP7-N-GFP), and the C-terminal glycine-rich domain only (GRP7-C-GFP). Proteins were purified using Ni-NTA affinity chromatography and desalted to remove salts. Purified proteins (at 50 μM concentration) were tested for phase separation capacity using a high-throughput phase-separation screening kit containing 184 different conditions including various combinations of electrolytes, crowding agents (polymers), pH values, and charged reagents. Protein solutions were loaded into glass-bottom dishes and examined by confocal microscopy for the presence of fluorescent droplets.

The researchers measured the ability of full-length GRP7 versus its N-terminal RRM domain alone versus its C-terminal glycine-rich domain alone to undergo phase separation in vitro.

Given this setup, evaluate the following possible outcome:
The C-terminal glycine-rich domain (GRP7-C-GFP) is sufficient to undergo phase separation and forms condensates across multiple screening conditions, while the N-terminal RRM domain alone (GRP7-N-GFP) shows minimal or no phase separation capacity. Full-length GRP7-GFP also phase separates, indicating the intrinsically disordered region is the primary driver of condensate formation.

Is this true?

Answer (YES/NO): YES